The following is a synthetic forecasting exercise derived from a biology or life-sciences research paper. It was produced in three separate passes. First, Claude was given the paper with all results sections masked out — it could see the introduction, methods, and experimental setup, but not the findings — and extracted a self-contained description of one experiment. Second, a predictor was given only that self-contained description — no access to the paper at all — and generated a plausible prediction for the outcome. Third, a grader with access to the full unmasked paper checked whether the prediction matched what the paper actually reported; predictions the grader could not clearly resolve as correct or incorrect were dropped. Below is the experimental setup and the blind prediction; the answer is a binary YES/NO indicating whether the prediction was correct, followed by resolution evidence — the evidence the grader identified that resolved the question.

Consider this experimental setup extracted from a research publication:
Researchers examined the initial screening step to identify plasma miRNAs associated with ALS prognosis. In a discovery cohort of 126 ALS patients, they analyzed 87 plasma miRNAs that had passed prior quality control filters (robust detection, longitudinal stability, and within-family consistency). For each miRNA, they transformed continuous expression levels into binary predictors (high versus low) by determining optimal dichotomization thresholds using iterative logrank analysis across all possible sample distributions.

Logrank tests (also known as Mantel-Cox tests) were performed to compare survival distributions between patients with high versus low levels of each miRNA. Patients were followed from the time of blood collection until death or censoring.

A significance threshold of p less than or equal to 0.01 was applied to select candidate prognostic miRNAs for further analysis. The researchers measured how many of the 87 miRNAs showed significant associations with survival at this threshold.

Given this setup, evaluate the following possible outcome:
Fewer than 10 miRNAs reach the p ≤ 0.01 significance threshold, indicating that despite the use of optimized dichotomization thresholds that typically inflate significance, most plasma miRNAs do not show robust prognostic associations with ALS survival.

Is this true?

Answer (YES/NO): YES